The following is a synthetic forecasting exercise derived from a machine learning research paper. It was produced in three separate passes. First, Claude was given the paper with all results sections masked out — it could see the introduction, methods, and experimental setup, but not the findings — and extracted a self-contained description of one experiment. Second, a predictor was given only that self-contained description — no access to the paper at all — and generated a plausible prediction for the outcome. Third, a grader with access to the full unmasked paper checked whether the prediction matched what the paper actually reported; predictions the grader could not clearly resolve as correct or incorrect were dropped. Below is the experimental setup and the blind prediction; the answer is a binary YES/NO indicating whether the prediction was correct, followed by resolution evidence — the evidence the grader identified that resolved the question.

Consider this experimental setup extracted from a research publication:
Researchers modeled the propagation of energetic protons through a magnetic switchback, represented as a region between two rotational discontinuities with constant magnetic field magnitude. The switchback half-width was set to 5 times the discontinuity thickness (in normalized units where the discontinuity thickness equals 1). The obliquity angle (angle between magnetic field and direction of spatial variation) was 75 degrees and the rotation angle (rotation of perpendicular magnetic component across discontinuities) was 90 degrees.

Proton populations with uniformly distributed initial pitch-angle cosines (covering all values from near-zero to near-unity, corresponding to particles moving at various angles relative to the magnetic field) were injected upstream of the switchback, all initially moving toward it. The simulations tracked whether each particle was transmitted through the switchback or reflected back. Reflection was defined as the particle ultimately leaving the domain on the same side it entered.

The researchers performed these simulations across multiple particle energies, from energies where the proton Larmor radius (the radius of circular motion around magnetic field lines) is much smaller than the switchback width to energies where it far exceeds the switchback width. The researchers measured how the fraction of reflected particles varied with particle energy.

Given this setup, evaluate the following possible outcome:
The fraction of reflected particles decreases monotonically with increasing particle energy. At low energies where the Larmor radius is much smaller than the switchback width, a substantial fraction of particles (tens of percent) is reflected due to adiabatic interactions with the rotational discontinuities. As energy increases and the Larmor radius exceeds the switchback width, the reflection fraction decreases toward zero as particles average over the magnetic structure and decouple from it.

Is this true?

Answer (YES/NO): NO